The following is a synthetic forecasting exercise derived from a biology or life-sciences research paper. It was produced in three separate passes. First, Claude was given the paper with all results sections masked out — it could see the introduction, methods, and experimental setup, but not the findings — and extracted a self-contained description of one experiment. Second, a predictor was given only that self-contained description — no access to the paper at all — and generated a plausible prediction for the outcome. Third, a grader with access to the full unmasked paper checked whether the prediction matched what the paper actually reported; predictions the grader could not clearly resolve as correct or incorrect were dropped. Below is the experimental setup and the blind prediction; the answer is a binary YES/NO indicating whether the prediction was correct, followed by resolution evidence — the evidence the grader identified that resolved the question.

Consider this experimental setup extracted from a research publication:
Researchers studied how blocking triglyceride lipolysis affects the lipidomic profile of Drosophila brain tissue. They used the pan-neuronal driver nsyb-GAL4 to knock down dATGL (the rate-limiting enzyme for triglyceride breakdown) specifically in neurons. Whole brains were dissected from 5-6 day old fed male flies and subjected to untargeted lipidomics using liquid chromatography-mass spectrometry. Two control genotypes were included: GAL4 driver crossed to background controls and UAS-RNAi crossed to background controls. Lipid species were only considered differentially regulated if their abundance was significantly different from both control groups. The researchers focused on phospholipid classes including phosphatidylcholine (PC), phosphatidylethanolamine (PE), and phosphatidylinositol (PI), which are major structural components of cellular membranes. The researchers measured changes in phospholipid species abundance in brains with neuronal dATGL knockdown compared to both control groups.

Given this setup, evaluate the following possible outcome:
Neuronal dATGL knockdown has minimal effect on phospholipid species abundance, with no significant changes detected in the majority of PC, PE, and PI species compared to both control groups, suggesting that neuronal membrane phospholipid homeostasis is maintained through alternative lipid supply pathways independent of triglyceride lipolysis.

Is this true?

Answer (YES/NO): NO